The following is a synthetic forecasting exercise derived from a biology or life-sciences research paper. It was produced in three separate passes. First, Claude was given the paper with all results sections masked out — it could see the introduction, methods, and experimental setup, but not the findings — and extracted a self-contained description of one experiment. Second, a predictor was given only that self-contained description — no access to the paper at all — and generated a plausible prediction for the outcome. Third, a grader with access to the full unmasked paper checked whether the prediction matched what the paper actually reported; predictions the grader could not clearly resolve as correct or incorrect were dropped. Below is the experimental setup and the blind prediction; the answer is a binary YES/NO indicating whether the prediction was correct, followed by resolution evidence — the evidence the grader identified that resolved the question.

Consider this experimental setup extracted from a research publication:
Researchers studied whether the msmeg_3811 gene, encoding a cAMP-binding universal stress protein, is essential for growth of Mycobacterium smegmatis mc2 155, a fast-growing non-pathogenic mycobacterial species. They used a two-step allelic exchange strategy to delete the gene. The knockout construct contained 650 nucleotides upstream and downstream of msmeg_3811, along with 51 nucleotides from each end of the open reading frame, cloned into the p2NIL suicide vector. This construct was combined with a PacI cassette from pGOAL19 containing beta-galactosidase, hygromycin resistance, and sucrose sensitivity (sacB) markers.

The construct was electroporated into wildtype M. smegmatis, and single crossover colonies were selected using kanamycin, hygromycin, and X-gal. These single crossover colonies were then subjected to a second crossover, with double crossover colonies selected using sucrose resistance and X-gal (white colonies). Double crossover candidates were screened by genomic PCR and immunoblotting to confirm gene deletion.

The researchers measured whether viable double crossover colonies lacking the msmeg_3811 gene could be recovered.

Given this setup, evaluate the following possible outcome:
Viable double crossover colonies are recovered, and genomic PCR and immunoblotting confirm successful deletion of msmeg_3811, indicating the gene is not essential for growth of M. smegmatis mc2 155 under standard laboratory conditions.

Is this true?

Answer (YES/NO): YES